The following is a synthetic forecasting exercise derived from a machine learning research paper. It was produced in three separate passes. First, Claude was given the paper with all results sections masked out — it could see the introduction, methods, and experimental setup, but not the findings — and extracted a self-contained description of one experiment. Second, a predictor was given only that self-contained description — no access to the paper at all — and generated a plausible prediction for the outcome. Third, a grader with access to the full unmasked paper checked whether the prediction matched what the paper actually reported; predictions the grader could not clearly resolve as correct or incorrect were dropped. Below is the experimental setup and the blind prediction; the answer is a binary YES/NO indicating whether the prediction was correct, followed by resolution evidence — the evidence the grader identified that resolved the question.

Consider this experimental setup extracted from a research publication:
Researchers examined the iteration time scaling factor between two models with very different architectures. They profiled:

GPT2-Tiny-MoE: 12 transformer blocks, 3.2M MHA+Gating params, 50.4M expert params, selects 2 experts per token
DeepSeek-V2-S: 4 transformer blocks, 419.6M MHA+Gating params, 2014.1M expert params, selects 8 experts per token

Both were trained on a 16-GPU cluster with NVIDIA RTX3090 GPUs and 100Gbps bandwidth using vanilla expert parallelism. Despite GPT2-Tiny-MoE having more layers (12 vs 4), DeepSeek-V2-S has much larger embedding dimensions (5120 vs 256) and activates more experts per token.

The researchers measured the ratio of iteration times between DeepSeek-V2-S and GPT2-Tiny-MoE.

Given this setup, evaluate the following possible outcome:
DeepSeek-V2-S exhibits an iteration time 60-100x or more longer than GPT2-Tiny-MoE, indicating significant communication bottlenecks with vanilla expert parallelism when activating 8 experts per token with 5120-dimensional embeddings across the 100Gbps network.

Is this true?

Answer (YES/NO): NO